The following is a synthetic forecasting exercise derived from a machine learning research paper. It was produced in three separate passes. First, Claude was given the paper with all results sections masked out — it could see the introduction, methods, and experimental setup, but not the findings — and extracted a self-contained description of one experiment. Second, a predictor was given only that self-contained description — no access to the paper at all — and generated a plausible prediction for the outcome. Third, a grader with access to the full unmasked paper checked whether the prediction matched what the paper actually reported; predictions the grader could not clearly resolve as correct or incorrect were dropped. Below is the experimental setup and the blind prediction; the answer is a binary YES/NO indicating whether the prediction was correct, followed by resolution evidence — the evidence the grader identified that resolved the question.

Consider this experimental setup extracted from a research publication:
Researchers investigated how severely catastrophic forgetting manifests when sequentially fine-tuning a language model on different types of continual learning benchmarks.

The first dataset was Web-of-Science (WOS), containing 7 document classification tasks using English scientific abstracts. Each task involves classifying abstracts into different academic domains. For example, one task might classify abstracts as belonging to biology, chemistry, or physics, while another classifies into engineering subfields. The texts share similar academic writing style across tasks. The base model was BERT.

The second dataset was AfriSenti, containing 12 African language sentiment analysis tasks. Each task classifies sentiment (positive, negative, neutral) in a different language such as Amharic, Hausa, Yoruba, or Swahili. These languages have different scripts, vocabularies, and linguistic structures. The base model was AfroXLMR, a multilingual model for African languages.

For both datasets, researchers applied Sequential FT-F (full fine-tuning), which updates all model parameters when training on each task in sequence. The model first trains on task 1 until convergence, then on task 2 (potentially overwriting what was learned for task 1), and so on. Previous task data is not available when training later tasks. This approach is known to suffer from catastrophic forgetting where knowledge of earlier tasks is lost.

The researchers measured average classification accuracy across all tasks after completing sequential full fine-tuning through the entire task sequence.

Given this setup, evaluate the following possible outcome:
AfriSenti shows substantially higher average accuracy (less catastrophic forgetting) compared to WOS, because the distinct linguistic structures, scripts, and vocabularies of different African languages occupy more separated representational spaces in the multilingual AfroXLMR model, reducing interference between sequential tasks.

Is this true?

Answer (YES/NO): NO